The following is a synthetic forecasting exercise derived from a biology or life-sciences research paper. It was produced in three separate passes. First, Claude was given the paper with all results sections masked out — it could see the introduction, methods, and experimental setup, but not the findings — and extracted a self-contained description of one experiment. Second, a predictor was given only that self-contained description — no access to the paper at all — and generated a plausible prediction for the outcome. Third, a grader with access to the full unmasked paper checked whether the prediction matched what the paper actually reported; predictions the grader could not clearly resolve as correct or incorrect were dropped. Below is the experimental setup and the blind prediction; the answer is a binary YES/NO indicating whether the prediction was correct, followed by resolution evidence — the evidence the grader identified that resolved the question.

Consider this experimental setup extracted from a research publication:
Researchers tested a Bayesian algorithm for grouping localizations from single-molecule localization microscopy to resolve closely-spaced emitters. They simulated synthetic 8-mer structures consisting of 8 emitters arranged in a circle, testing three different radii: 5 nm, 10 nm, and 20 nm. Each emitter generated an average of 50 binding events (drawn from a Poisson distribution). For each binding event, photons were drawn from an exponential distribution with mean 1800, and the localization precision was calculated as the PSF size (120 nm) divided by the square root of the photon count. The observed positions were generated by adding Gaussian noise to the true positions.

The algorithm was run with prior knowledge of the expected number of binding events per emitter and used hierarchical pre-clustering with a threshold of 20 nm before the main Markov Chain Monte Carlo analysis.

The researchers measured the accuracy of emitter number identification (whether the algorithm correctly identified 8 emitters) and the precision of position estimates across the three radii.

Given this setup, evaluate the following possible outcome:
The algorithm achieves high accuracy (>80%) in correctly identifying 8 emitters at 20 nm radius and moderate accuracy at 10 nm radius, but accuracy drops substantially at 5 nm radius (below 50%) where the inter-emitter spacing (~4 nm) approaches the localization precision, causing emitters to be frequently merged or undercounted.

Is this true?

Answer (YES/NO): NO